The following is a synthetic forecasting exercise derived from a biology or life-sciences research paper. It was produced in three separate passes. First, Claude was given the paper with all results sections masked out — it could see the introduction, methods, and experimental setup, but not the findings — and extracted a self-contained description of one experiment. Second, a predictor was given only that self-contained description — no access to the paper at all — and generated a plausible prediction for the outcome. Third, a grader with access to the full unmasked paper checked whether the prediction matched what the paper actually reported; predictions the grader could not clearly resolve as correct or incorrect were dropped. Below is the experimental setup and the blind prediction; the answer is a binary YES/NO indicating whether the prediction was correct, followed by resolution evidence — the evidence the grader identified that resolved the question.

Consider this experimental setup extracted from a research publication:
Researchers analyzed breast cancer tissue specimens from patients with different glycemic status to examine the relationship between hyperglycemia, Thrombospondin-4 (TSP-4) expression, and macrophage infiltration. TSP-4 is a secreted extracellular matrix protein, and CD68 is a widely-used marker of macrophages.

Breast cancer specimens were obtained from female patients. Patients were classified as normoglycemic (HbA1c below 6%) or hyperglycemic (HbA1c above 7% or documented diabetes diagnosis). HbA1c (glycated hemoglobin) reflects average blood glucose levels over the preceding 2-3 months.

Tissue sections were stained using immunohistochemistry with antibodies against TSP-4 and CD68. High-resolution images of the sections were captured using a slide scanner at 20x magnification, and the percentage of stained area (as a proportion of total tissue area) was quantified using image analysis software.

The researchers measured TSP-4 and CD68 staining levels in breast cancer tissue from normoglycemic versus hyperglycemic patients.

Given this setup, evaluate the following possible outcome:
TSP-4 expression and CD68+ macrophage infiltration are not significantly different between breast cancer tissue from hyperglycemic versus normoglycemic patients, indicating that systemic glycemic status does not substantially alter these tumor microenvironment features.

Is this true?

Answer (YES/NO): NO